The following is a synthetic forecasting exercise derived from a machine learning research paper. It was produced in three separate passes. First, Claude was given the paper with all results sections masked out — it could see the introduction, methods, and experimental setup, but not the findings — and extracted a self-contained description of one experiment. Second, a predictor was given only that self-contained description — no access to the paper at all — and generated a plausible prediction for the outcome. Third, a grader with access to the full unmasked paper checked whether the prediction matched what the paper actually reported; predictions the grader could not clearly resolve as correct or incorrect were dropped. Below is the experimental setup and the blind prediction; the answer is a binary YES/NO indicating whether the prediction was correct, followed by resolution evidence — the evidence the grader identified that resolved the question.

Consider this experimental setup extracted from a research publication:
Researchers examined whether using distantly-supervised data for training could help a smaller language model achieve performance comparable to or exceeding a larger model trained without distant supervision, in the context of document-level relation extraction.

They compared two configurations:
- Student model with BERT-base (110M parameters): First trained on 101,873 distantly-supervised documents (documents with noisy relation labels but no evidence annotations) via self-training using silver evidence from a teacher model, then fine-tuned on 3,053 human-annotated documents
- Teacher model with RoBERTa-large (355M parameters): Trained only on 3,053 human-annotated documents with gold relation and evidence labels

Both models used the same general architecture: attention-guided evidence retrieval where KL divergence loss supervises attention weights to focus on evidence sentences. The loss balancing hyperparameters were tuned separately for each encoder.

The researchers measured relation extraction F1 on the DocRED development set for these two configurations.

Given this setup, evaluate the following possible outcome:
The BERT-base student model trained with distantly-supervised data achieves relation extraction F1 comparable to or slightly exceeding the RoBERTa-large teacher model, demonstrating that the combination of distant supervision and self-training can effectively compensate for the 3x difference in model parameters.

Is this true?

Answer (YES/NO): YES